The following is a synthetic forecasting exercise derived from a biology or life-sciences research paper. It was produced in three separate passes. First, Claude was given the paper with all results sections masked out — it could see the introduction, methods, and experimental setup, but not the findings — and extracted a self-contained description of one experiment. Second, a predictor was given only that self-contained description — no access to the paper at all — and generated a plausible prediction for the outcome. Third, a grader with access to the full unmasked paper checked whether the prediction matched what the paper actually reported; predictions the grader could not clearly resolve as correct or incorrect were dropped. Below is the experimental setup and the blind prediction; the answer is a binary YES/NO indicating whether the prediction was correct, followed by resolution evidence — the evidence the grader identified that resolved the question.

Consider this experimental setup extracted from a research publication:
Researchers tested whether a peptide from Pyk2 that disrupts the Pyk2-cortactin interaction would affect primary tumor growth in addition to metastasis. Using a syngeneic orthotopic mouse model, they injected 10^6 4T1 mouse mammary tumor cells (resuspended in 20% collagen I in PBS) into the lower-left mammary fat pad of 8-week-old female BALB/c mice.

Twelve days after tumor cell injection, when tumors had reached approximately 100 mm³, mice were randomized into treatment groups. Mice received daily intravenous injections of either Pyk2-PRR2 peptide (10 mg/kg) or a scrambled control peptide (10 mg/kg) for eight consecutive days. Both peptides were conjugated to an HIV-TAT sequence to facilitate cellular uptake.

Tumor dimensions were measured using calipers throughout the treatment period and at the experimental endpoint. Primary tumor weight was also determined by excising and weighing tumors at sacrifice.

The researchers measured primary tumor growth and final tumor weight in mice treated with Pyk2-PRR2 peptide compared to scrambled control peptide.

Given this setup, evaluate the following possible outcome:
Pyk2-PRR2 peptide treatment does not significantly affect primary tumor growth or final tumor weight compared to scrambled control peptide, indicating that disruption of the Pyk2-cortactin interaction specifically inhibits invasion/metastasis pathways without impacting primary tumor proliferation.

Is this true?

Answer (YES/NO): YES